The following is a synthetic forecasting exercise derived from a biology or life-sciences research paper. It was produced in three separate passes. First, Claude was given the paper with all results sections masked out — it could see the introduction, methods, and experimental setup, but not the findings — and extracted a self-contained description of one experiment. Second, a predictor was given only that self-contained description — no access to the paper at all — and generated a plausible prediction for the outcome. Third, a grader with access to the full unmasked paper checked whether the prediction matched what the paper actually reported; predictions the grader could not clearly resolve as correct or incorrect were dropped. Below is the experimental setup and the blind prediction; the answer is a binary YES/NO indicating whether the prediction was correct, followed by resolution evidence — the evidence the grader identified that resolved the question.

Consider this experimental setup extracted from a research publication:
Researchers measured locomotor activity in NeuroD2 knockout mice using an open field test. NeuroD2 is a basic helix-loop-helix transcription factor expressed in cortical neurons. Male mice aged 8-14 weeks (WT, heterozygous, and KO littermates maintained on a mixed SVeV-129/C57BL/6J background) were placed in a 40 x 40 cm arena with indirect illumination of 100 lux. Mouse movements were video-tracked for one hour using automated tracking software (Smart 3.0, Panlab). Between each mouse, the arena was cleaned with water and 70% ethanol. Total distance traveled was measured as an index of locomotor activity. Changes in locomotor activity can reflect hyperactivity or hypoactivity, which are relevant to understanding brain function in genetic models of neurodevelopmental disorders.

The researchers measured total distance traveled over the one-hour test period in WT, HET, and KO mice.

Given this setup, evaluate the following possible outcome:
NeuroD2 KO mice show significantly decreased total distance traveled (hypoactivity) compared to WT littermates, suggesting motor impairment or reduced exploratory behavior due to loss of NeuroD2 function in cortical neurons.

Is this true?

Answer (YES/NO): NO